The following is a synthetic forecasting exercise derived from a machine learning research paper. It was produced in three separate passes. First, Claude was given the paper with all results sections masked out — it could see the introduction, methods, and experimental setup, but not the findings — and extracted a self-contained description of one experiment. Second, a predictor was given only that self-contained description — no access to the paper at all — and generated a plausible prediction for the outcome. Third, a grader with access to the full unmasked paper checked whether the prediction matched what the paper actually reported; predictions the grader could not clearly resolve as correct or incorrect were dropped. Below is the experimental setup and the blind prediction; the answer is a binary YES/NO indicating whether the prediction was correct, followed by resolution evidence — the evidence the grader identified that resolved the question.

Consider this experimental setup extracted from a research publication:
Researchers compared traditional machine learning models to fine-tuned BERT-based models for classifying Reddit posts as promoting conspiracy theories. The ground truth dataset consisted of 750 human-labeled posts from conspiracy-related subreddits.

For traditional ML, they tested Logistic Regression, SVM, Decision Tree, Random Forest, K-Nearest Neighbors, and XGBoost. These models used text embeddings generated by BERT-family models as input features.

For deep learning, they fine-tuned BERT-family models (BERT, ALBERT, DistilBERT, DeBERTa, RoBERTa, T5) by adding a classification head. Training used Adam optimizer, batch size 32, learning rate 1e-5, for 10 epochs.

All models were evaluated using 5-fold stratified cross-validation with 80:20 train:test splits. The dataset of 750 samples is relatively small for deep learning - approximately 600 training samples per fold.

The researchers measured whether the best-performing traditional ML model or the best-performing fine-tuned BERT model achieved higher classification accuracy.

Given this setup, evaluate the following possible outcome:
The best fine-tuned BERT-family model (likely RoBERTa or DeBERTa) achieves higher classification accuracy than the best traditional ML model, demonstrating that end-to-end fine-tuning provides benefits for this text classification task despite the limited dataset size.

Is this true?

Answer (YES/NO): YES